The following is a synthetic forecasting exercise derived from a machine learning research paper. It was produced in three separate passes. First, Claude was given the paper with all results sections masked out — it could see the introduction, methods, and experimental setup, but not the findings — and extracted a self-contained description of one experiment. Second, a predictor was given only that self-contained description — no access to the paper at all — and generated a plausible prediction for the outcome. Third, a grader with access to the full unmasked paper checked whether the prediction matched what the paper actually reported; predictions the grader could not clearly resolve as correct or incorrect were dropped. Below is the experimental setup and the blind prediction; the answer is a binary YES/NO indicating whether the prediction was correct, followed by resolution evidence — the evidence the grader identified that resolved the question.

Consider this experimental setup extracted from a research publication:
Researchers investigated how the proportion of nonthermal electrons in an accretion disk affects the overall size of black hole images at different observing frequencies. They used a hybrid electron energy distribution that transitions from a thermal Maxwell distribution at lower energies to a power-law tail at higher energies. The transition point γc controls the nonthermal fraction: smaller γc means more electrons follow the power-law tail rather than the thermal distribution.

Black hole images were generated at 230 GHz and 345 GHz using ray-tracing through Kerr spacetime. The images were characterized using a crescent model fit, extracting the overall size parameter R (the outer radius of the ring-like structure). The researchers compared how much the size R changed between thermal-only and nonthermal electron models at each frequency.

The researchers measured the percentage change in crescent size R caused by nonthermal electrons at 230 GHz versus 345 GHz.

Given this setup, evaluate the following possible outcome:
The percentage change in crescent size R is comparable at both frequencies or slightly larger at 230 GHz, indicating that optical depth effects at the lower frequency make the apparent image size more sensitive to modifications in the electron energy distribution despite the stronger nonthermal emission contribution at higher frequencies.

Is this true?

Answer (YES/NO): NO